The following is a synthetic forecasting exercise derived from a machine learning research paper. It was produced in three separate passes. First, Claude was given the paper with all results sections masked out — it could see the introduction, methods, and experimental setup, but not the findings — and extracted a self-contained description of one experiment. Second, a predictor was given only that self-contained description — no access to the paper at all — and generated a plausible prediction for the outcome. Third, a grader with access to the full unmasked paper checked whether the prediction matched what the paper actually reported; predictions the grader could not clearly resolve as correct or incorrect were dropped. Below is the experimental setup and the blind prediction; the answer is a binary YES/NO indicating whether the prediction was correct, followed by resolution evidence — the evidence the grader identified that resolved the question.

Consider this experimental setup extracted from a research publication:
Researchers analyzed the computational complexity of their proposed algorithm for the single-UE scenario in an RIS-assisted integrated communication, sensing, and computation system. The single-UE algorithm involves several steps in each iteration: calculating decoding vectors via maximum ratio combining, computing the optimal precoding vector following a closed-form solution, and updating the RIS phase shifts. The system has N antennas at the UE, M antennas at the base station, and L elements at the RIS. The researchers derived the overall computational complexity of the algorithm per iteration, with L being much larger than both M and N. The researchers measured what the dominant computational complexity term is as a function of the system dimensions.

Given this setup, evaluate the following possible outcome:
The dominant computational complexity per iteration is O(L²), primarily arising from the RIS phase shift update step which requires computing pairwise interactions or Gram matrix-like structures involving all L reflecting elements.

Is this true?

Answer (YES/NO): NO